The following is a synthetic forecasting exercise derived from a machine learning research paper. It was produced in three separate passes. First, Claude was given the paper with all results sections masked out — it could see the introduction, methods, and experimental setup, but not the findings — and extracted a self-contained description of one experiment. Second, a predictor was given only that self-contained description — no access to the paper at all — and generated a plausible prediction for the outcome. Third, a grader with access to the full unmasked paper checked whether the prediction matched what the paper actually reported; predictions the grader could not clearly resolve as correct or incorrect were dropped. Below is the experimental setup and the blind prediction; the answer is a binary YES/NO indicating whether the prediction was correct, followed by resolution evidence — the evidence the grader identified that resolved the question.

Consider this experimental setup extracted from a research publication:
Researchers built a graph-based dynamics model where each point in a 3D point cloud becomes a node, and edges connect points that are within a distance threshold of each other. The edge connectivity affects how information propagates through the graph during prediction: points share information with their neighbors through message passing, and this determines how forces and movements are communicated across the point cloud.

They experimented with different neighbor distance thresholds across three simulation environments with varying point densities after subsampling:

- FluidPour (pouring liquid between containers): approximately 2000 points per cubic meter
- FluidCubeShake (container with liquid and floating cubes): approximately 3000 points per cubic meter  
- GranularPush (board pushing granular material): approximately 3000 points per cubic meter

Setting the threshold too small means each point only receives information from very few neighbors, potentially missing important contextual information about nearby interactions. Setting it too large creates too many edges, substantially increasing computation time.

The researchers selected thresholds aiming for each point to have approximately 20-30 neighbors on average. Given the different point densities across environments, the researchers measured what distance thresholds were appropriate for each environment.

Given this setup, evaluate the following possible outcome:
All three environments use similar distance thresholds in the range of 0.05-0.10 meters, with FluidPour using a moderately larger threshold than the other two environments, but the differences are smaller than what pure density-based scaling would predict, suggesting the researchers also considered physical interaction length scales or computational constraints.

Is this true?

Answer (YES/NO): NO